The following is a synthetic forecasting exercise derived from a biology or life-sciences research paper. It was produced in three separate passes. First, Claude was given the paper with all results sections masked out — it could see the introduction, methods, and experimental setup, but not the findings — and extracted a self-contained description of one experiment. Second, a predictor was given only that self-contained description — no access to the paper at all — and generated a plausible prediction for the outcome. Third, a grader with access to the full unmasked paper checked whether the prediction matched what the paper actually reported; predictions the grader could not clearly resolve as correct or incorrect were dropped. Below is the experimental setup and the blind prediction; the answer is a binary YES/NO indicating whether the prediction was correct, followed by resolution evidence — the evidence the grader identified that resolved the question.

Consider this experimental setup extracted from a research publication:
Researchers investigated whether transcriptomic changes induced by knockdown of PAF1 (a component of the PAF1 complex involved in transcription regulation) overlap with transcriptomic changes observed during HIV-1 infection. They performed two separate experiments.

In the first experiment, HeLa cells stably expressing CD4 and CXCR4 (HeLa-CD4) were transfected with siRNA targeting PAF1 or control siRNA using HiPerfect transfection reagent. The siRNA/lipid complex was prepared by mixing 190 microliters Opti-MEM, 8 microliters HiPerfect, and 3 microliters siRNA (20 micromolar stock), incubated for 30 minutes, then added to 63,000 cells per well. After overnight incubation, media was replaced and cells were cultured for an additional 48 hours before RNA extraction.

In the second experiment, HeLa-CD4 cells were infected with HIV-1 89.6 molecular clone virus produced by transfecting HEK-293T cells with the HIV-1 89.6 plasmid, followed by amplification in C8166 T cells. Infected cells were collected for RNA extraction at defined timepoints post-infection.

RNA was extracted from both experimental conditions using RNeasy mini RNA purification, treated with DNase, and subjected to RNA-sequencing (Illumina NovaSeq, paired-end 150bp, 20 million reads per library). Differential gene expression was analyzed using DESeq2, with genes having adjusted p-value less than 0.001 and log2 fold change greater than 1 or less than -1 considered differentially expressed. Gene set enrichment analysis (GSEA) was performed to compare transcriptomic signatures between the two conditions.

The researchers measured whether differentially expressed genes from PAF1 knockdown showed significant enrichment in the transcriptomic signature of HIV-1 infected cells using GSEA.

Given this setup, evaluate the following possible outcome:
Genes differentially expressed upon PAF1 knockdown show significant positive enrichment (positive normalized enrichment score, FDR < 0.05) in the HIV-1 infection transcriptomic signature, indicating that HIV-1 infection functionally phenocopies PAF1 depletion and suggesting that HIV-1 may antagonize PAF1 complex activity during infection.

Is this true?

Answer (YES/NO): YES